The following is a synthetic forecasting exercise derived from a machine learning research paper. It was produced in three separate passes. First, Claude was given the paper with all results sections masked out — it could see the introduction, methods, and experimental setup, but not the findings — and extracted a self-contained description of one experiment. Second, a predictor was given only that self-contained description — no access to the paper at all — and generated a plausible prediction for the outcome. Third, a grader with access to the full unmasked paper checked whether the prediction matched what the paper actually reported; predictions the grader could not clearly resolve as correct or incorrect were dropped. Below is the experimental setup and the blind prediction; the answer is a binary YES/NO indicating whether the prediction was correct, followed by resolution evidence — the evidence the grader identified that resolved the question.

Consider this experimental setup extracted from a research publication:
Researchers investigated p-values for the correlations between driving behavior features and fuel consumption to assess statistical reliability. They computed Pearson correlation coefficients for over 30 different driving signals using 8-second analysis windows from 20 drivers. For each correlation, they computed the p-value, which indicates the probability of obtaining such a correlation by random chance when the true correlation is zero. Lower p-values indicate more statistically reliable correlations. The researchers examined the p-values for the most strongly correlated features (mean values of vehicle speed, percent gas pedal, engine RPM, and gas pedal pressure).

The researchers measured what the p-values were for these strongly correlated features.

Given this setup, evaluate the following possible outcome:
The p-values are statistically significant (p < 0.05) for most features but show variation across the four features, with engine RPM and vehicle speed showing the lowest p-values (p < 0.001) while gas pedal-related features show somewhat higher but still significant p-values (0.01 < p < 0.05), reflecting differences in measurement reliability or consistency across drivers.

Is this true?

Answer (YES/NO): NO